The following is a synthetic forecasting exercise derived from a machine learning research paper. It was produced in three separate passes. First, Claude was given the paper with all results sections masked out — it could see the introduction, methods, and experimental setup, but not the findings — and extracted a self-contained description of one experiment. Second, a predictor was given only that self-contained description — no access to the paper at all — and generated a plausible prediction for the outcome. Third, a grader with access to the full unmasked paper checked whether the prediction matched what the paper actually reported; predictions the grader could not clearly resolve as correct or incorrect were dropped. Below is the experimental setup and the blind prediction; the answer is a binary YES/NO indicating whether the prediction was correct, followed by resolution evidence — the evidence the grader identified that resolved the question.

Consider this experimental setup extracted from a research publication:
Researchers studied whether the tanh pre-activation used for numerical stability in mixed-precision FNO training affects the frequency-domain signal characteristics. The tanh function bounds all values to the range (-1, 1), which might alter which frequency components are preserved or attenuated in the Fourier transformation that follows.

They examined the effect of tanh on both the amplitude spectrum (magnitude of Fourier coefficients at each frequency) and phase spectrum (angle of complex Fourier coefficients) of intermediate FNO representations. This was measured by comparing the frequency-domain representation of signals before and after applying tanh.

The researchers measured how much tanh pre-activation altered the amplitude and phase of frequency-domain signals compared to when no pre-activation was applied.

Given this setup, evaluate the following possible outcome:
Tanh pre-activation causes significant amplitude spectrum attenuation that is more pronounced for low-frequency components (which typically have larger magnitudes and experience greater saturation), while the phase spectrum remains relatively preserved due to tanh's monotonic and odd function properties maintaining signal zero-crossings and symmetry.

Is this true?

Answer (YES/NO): NO